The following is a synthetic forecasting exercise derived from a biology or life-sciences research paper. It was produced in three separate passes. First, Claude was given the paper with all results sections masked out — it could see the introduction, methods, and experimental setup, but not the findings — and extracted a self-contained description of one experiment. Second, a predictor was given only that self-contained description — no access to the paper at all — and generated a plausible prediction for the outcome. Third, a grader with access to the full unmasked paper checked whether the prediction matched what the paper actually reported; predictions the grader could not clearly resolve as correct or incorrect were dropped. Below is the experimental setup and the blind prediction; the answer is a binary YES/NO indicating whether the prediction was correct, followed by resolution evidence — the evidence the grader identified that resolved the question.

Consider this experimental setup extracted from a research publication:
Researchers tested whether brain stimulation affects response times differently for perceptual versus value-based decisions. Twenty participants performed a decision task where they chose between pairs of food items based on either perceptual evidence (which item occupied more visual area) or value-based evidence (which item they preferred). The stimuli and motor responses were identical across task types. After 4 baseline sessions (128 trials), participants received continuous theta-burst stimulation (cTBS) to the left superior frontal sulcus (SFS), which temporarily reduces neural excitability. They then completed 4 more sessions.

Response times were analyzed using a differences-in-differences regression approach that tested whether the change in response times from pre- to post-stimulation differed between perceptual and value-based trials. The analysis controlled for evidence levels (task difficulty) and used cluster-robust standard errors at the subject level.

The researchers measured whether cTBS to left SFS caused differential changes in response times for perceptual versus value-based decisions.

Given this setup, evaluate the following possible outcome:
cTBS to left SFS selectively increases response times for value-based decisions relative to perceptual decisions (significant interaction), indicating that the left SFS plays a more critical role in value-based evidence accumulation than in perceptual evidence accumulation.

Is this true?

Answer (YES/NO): NO